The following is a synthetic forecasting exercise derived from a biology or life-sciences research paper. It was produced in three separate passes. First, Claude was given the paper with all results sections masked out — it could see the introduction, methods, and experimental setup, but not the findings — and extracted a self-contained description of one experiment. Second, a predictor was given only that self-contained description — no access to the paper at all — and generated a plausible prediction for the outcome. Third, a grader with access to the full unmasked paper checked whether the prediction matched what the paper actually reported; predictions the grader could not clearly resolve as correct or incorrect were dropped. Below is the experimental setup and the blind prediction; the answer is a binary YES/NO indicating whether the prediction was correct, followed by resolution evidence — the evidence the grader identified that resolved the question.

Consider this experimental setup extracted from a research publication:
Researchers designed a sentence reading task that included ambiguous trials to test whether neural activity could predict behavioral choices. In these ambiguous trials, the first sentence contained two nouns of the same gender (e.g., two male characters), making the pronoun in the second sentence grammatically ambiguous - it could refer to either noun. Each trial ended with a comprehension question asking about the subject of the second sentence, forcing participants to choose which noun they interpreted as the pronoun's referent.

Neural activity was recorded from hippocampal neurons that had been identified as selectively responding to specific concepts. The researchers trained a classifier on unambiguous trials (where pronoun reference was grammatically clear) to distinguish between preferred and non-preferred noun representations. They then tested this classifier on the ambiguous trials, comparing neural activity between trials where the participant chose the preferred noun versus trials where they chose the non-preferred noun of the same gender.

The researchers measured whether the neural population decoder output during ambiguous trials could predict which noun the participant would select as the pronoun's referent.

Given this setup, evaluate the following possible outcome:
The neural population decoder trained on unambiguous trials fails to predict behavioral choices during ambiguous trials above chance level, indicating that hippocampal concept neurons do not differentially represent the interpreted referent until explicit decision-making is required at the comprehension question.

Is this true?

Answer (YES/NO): NO